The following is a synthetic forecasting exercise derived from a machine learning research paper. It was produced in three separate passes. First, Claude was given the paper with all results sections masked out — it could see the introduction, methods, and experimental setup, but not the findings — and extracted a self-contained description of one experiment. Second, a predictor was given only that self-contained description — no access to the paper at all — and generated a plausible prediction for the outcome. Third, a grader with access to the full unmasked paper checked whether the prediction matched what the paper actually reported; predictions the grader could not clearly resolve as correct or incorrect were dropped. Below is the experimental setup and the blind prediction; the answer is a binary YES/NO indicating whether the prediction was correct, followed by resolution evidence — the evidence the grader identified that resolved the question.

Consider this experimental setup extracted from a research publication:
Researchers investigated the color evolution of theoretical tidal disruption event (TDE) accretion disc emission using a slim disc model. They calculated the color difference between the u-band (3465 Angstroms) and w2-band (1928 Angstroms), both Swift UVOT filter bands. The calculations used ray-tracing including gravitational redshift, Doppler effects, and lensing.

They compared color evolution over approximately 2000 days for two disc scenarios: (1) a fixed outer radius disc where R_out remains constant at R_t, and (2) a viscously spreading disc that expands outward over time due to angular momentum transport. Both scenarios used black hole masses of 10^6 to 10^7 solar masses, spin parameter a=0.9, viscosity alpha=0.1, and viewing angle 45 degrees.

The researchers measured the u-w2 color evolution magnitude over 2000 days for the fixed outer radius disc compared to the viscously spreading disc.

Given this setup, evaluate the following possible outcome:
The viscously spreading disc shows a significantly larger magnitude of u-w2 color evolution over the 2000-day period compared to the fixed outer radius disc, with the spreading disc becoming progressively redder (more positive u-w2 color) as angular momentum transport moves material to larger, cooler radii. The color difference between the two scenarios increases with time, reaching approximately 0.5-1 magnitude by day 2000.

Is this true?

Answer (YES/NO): NO